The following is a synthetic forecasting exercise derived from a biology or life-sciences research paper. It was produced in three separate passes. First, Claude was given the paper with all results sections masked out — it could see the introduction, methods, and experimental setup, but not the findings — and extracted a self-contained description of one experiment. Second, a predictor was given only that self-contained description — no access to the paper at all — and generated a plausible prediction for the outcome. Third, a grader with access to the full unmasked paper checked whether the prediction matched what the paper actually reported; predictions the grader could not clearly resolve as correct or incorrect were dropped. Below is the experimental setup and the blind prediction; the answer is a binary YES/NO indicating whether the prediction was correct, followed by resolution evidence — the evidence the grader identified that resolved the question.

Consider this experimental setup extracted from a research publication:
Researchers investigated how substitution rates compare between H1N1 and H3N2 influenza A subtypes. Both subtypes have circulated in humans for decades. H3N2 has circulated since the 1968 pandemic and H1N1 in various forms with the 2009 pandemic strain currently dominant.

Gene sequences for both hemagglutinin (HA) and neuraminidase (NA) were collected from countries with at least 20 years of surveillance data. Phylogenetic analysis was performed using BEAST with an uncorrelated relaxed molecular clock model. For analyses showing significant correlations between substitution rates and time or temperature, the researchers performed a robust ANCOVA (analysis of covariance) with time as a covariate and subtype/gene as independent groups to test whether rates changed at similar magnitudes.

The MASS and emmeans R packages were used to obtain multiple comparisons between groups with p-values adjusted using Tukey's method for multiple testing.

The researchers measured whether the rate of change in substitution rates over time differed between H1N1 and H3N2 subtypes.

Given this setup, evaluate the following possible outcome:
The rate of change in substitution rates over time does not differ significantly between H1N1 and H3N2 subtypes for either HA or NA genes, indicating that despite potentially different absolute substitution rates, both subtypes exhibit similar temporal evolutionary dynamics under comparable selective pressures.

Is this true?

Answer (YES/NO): NO